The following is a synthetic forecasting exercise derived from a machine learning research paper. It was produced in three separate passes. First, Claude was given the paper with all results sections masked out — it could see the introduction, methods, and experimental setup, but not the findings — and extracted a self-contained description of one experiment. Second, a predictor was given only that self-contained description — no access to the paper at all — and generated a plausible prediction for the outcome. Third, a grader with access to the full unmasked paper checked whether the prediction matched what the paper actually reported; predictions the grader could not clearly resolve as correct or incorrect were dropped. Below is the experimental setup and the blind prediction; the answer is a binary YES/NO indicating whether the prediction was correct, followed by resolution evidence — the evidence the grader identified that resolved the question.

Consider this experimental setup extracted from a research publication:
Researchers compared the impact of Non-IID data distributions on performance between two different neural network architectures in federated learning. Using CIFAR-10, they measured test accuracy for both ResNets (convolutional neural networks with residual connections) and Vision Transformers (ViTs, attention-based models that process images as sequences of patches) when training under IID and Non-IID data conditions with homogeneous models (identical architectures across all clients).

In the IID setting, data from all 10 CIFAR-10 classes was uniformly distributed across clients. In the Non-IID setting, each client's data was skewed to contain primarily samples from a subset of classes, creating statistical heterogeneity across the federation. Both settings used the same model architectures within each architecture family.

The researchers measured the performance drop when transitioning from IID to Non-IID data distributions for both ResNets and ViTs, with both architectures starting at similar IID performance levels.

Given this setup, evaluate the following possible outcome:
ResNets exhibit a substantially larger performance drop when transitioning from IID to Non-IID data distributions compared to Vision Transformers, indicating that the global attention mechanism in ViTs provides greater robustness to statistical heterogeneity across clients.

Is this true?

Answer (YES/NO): NO